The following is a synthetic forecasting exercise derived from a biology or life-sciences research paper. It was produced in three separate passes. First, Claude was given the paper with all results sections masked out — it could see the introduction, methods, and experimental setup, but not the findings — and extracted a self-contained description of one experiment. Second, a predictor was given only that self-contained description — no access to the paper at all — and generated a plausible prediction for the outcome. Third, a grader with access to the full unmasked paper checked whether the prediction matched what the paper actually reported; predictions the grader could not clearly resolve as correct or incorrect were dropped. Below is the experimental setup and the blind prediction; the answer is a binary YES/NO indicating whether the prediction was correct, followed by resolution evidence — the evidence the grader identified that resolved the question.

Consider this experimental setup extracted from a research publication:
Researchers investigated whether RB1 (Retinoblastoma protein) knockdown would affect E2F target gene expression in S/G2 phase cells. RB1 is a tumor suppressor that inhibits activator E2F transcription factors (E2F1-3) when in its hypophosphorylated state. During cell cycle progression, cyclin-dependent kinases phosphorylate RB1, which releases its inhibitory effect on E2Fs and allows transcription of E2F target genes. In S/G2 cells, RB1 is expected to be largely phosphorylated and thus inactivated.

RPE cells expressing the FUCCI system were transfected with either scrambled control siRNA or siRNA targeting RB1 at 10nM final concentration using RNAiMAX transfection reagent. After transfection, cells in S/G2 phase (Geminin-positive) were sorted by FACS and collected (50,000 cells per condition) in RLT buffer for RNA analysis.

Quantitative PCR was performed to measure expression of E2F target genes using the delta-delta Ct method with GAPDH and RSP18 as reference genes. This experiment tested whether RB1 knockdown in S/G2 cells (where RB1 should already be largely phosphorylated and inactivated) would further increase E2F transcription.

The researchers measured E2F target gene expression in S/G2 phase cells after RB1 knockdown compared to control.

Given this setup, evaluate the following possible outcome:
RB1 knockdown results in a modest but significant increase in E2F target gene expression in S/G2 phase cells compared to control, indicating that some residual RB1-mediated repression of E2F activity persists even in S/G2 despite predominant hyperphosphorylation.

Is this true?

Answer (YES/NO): NO